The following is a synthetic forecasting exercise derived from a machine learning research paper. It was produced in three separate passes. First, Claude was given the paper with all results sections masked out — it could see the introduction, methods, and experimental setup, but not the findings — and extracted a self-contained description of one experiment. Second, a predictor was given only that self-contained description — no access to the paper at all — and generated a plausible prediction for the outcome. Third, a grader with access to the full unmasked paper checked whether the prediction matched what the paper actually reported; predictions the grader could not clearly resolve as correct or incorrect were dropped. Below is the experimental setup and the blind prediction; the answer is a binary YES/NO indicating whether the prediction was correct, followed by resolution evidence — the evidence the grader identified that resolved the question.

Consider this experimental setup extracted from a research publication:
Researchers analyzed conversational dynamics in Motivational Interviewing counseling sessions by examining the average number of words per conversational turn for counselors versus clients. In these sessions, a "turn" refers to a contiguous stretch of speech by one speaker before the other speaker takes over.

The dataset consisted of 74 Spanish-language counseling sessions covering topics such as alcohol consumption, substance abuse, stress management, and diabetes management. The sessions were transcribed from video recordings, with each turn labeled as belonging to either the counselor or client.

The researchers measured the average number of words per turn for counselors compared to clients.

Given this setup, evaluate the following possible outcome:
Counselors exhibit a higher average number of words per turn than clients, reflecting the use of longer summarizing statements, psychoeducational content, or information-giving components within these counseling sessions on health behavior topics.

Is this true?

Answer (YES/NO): YES